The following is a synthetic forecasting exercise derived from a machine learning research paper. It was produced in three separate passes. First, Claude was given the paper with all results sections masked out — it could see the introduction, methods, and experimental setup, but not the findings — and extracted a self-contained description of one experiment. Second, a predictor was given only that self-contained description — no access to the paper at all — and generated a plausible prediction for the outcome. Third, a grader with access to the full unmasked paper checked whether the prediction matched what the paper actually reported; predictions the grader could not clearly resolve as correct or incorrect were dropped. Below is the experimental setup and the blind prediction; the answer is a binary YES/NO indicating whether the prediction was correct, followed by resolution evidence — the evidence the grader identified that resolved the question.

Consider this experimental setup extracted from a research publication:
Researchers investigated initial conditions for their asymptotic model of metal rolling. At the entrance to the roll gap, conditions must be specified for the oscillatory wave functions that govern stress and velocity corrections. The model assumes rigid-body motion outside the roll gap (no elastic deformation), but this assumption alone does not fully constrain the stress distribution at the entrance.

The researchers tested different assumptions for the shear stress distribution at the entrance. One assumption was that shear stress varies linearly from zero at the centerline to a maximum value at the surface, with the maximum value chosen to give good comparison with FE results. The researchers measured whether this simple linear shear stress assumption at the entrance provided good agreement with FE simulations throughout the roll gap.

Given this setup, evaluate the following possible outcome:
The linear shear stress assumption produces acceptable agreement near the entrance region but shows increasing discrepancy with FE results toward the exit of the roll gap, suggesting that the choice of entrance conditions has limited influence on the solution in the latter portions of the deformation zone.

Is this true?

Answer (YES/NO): NO